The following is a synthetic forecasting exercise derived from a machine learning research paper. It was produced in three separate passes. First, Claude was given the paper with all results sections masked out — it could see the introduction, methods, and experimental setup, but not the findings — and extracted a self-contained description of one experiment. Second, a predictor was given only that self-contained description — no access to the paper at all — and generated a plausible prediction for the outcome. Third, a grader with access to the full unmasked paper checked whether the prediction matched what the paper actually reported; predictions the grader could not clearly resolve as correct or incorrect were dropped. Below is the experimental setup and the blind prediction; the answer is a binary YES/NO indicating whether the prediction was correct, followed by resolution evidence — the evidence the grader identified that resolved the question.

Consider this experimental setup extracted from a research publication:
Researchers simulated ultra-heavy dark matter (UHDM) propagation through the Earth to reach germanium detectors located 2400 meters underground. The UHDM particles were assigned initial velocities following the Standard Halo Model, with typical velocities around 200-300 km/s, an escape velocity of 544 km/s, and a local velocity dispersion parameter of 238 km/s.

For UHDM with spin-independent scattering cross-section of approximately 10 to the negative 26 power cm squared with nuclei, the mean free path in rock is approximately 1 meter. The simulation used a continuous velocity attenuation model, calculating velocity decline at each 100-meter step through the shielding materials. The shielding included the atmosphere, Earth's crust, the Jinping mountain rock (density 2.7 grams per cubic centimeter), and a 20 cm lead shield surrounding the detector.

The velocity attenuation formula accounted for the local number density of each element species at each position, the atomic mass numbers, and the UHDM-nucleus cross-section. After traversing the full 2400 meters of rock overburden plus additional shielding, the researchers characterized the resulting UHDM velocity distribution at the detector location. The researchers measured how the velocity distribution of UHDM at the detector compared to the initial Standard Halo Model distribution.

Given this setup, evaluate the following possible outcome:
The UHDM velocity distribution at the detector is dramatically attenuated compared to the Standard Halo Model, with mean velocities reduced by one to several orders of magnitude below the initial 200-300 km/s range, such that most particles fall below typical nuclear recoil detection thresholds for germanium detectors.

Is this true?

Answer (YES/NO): NO